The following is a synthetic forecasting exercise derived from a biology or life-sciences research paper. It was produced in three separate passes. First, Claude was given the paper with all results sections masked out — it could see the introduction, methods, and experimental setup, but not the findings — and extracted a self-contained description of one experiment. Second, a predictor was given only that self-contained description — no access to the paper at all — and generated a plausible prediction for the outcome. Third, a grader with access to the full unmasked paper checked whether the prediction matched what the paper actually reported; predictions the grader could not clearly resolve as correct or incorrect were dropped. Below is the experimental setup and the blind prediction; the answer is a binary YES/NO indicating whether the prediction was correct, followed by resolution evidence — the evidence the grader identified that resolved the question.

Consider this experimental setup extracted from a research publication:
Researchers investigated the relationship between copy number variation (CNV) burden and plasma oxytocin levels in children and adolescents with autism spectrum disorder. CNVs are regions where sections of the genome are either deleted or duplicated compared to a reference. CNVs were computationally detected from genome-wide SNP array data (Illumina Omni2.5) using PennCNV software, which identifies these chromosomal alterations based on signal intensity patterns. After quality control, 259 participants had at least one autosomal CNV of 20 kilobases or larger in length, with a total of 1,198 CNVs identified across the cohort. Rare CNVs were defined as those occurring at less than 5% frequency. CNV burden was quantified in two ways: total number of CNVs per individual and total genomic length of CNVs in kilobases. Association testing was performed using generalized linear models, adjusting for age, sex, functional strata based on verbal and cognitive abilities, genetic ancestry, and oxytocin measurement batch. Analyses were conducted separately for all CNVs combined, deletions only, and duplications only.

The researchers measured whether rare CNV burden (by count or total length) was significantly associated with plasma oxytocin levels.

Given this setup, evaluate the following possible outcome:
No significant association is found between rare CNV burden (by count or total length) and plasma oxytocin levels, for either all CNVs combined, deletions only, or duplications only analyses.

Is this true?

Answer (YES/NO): YES